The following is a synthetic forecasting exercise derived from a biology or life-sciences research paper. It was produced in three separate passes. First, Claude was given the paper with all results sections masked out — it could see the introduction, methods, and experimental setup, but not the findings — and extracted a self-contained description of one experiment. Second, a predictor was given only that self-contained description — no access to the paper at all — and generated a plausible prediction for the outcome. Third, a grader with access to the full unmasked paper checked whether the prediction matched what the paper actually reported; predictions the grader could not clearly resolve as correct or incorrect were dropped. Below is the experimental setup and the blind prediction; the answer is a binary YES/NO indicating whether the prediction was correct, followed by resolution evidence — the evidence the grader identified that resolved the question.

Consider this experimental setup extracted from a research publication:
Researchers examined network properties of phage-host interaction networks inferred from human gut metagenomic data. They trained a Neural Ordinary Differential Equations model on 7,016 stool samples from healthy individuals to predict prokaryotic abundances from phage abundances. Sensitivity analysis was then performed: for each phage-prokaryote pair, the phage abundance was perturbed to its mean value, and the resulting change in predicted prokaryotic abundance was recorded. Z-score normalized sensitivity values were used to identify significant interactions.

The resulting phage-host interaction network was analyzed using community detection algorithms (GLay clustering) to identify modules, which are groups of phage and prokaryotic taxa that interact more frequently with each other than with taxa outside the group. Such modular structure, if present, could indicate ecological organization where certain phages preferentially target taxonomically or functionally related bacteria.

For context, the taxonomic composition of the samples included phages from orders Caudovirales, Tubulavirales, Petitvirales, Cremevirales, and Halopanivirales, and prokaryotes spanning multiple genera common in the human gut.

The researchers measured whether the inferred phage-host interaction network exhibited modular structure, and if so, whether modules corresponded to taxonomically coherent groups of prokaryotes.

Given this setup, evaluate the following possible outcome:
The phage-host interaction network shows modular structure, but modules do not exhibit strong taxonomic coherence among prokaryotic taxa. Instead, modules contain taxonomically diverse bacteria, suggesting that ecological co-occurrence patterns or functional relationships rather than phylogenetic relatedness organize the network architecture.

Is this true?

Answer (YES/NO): NO